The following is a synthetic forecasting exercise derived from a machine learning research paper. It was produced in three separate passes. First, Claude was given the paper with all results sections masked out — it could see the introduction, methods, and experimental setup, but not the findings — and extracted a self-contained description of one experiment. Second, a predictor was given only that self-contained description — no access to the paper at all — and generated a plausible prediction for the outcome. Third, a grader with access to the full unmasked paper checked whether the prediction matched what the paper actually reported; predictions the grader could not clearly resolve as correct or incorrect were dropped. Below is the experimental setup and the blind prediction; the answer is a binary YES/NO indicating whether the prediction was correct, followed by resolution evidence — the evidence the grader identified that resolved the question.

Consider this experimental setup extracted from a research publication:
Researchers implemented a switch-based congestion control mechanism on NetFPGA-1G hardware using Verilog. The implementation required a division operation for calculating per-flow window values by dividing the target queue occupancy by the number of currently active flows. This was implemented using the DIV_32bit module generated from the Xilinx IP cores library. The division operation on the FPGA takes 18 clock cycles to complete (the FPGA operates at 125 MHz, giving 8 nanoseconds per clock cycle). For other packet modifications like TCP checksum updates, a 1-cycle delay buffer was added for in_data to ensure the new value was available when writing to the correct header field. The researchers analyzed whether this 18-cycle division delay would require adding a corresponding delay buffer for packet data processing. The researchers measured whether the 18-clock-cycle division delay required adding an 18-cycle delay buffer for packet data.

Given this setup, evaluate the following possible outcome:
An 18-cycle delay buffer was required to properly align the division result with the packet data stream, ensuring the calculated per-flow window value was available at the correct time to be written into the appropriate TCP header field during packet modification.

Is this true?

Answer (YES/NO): NO